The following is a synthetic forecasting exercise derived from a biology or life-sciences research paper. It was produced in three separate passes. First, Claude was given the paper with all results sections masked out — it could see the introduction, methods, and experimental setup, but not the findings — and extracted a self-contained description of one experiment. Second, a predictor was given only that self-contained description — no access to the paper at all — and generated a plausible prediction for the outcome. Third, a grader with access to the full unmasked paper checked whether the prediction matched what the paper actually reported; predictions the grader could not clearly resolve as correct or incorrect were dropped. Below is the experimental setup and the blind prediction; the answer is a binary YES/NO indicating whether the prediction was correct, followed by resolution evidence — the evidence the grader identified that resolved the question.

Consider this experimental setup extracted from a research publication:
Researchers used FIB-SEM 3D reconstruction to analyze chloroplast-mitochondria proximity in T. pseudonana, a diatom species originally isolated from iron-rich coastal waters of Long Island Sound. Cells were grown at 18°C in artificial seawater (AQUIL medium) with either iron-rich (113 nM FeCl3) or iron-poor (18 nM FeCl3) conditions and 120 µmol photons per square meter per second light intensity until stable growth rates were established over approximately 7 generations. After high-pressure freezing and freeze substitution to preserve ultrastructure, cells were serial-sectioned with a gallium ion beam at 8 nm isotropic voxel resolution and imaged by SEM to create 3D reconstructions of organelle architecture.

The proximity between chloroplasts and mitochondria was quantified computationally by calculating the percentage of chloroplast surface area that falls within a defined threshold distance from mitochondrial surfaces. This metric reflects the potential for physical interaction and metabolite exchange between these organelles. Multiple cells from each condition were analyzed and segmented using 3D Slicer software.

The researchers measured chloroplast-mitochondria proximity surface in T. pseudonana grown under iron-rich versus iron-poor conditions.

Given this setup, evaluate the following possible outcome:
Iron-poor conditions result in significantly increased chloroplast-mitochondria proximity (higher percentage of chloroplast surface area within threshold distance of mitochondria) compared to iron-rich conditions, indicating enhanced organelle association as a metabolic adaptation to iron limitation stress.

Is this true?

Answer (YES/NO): NO